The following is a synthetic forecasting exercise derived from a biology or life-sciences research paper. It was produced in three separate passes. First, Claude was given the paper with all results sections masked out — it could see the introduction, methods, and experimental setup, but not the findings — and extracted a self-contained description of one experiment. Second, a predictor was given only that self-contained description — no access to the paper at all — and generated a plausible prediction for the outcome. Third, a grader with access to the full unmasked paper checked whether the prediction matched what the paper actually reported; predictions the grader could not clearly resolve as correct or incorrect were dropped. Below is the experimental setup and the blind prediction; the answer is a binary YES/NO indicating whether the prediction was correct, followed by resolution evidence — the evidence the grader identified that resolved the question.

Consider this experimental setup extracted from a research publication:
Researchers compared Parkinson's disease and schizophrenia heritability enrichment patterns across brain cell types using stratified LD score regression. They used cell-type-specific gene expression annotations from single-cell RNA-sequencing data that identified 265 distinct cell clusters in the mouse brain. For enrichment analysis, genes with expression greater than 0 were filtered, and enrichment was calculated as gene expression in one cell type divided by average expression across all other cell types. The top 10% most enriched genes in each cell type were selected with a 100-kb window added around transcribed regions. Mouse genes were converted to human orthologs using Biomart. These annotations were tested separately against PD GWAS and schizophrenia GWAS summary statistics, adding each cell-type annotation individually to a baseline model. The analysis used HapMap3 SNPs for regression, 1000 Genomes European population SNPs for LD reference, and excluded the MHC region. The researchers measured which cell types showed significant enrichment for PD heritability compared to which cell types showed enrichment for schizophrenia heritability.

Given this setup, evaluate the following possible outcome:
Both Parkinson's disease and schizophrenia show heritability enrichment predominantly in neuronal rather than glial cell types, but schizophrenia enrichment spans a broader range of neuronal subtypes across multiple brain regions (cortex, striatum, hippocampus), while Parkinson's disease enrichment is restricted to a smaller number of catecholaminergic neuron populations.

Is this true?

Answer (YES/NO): NO